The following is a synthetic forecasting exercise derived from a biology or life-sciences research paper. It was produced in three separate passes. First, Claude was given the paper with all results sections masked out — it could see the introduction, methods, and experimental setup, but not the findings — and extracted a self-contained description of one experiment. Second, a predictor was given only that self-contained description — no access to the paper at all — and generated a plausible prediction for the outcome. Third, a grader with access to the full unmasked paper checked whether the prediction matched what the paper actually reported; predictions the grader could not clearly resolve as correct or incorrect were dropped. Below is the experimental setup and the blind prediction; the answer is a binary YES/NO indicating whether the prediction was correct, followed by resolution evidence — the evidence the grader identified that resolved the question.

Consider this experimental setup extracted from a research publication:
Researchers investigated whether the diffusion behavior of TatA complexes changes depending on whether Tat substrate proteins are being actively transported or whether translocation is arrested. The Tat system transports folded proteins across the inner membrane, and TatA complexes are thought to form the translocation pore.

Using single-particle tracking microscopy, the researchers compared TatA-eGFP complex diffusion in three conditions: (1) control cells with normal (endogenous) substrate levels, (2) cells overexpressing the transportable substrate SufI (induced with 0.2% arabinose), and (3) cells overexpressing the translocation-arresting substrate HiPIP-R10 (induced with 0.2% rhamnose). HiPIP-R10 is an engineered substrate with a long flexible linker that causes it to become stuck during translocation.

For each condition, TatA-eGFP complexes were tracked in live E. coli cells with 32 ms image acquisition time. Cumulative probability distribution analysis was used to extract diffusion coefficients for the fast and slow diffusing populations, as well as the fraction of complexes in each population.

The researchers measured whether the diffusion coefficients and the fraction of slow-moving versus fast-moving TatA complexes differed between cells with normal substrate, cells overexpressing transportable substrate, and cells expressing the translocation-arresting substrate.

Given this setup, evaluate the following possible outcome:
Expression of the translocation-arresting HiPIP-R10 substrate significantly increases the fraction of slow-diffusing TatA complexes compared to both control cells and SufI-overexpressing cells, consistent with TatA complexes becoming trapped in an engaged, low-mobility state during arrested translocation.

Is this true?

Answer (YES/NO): YES